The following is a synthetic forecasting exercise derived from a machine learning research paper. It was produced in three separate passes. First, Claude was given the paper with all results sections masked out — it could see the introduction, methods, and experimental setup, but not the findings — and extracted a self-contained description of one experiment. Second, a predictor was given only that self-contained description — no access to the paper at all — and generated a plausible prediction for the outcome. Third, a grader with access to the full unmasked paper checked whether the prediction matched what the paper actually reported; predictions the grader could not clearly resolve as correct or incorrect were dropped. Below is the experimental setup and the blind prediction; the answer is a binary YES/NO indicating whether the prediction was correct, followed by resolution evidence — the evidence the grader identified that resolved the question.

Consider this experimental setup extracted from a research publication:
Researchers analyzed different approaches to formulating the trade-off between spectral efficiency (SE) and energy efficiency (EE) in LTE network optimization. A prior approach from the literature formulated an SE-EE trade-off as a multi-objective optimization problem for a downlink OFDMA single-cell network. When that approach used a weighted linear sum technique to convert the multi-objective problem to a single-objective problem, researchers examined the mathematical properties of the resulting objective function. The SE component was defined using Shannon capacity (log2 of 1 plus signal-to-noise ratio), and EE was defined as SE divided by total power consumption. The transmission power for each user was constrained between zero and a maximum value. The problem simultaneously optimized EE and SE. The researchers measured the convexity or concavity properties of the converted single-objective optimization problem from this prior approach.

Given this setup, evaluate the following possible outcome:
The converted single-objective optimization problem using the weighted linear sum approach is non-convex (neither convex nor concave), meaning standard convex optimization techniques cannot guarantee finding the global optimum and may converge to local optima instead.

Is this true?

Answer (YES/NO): YES